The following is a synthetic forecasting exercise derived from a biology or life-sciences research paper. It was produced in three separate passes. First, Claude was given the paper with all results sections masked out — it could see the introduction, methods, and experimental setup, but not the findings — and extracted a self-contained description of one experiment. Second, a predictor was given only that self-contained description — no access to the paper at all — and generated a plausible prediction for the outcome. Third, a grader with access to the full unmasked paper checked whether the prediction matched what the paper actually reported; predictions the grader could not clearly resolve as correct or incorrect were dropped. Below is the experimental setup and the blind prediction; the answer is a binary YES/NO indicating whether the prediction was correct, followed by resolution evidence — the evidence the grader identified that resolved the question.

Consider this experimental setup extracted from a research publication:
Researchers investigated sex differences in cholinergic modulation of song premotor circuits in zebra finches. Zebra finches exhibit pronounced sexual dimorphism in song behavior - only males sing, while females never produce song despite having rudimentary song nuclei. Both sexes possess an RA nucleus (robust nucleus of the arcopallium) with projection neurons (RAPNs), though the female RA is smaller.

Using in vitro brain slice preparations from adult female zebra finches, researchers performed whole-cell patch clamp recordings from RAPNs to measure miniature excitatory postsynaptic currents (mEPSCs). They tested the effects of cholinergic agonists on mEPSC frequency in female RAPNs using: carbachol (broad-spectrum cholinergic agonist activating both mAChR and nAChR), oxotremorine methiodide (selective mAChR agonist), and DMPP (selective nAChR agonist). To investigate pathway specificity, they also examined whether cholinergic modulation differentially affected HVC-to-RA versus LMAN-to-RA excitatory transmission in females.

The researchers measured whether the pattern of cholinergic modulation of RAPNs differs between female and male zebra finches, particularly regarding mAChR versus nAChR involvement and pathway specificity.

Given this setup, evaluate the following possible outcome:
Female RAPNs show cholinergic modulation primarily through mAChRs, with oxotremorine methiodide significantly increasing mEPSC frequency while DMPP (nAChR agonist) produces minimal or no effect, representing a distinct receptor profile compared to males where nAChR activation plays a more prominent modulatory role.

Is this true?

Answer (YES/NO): NO